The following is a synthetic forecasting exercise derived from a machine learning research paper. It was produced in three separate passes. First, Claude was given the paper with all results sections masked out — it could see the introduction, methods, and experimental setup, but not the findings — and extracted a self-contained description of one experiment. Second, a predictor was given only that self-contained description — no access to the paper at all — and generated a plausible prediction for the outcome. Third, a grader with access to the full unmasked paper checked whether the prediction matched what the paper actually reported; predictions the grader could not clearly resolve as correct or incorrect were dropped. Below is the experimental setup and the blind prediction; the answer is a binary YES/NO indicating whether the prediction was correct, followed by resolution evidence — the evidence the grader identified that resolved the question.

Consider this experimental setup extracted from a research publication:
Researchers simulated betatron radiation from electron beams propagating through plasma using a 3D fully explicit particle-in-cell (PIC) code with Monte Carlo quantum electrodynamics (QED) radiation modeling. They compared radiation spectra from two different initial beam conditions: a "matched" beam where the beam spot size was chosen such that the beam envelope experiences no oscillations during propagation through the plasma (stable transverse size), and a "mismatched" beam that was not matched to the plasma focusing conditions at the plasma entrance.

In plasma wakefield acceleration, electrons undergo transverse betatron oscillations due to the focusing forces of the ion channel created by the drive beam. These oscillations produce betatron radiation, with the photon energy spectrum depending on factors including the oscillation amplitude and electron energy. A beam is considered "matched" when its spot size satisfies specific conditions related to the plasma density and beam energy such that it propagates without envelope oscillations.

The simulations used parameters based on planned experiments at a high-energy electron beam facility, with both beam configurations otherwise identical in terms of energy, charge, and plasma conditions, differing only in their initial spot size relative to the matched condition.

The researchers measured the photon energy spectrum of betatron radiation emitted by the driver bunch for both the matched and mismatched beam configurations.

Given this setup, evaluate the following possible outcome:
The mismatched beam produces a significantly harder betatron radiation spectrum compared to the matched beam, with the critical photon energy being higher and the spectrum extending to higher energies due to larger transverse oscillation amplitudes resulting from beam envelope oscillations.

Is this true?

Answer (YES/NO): YES